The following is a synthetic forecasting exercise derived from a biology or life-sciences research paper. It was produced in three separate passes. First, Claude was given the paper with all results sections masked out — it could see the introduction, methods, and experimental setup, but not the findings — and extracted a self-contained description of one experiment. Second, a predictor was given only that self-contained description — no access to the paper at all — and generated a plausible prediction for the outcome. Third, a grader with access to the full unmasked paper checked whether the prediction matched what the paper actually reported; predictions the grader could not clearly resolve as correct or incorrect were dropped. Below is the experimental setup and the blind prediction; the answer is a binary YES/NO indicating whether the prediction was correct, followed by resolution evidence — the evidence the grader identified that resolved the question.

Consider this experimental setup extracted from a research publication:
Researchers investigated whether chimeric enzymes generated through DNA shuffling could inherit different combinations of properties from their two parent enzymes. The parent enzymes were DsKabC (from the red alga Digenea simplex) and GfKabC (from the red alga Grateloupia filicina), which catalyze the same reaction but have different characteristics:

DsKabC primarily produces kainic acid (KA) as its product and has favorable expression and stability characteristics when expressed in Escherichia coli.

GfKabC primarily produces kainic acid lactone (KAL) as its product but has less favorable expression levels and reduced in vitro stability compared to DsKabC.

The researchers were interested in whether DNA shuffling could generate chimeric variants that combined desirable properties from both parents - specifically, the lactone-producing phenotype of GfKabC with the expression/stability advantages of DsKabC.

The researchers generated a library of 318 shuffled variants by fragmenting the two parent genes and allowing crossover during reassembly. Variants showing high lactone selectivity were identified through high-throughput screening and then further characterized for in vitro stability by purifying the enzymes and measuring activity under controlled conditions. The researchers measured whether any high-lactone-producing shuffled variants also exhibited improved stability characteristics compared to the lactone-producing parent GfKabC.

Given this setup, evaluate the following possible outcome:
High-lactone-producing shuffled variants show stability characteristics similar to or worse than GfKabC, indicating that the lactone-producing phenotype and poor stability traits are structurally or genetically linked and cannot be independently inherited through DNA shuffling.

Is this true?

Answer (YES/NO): NO